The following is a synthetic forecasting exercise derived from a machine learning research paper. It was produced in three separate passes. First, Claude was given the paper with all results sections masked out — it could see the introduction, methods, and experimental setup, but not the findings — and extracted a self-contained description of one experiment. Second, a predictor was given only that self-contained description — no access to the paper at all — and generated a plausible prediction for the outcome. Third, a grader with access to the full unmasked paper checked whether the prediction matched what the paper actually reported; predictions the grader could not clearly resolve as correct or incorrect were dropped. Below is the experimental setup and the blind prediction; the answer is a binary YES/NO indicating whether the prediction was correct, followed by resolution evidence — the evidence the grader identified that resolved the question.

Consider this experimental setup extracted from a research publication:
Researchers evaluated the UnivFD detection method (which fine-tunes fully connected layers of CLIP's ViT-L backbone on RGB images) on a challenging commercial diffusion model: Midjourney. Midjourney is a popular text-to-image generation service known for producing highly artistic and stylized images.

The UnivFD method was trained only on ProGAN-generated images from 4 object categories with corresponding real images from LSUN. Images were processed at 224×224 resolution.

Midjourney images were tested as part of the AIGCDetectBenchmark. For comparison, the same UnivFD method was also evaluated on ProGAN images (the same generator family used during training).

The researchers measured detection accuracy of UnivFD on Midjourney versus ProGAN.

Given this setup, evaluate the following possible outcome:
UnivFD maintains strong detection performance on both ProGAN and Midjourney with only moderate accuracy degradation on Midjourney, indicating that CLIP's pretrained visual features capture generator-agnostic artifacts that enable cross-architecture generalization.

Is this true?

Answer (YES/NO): NO